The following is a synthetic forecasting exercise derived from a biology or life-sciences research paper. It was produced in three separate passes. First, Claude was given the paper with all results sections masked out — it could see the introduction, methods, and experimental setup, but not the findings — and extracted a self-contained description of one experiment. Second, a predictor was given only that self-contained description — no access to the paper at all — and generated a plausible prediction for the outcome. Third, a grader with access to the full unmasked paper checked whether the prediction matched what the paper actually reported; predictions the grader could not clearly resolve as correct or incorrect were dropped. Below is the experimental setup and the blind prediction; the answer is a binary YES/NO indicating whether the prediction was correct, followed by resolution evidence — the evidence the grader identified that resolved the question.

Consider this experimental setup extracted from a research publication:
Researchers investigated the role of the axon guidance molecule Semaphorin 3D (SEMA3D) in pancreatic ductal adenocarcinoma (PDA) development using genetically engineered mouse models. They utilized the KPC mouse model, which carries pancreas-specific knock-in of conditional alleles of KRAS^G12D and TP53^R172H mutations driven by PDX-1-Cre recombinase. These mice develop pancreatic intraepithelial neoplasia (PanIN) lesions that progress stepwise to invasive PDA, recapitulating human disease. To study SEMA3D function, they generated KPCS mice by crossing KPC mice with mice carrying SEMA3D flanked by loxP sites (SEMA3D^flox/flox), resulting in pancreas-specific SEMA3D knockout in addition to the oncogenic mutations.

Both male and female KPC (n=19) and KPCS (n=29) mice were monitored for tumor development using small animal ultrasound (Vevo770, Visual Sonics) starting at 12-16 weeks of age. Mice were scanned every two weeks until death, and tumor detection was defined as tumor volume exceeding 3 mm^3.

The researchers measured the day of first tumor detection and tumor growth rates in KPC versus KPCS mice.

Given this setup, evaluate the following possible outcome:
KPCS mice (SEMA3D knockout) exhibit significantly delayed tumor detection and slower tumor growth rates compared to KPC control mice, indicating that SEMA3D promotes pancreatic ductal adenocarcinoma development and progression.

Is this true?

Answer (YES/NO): NO